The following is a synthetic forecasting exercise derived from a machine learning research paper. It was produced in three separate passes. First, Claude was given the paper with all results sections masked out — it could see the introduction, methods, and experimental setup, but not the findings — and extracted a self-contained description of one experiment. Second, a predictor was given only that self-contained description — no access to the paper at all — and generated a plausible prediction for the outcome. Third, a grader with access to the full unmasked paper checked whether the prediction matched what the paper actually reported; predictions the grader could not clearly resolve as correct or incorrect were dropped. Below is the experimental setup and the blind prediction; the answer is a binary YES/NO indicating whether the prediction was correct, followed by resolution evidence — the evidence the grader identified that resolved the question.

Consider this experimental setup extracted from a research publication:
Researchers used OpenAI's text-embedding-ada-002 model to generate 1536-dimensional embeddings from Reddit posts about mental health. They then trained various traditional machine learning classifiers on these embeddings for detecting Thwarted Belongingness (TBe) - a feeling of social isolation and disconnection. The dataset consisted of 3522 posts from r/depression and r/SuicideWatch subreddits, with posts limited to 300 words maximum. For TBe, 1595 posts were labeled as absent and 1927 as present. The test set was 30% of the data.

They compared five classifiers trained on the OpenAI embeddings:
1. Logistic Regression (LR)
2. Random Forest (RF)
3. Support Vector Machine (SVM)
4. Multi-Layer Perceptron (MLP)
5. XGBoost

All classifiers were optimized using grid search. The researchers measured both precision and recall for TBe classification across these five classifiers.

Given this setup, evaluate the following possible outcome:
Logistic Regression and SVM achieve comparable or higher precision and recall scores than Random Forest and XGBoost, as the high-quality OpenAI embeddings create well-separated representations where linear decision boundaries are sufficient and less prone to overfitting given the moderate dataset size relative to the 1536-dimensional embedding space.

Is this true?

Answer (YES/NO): NO